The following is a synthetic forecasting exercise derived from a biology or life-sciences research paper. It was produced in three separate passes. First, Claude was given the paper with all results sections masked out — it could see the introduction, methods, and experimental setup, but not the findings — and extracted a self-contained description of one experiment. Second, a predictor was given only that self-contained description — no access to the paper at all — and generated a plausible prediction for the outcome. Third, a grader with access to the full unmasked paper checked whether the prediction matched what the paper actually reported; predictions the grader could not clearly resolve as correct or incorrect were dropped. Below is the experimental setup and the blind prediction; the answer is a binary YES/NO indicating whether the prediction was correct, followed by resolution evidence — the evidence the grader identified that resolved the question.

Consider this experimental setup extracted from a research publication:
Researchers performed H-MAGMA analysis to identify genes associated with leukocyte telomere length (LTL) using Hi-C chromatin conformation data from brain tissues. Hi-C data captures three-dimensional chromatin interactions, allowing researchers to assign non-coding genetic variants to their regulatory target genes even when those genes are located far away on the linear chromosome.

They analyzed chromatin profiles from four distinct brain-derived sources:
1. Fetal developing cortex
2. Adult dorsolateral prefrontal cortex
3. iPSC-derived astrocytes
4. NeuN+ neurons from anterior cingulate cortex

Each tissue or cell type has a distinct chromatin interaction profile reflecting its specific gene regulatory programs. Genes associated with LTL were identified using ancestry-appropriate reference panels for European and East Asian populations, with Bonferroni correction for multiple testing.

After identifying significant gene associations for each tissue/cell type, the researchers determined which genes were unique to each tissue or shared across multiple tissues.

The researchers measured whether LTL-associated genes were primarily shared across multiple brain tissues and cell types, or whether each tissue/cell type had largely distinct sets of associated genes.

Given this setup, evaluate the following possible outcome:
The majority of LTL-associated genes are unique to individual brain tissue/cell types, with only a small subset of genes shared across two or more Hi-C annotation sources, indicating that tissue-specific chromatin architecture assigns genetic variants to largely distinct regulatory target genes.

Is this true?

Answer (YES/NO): NO